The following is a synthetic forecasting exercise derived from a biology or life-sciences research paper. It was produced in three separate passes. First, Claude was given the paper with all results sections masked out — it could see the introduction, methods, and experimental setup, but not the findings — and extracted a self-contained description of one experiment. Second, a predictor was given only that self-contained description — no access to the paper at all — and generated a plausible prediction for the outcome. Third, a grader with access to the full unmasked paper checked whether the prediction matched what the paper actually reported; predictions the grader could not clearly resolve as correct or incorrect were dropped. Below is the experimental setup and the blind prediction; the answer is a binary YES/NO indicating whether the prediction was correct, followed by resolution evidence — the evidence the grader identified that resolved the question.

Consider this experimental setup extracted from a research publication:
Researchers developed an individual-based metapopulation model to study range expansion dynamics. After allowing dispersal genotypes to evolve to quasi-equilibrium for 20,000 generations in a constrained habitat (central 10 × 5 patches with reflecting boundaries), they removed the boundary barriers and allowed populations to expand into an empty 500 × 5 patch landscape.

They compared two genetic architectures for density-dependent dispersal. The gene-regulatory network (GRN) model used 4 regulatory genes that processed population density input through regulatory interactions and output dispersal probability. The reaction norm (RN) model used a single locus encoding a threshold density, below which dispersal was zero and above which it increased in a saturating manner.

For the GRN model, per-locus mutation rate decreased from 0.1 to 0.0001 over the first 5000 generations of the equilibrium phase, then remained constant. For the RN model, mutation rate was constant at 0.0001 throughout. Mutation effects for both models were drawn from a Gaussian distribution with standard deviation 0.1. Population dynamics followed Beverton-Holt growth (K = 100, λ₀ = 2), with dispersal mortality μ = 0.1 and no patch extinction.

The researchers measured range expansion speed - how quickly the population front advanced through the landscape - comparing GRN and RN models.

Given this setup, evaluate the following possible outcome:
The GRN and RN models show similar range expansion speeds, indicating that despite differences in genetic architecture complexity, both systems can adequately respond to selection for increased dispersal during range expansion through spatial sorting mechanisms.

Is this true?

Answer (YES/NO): NO